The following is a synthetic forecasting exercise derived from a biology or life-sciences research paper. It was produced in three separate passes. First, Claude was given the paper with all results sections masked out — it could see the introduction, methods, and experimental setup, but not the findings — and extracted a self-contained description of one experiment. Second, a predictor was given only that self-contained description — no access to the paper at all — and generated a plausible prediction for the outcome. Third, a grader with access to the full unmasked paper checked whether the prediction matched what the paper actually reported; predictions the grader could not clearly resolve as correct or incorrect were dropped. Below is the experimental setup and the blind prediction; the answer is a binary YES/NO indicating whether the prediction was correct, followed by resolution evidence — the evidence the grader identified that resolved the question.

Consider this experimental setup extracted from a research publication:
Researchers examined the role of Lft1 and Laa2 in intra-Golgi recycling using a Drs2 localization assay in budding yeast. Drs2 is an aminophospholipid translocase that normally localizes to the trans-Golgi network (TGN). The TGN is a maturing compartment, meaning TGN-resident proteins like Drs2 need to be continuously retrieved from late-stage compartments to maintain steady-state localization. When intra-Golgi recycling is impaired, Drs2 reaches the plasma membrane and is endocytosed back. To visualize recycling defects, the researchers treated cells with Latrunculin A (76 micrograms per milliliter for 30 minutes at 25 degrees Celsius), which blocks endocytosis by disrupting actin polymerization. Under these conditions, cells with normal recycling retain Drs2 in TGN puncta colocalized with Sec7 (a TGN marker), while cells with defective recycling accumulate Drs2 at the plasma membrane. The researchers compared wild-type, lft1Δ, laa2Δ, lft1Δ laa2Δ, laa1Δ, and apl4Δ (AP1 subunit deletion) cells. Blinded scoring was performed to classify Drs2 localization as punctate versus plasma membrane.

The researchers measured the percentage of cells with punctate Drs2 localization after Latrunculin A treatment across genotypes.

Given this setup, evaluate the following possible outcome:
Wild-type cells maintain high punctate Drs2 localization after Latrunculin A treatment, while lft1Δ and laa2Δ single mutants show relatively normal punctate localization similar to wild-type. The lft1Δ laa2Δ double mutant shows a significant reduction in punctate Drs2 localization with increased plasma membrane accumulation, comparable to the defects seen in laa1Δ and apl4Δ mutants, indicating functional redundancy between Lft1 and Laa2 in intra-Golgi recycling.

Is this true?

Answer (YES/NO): NO